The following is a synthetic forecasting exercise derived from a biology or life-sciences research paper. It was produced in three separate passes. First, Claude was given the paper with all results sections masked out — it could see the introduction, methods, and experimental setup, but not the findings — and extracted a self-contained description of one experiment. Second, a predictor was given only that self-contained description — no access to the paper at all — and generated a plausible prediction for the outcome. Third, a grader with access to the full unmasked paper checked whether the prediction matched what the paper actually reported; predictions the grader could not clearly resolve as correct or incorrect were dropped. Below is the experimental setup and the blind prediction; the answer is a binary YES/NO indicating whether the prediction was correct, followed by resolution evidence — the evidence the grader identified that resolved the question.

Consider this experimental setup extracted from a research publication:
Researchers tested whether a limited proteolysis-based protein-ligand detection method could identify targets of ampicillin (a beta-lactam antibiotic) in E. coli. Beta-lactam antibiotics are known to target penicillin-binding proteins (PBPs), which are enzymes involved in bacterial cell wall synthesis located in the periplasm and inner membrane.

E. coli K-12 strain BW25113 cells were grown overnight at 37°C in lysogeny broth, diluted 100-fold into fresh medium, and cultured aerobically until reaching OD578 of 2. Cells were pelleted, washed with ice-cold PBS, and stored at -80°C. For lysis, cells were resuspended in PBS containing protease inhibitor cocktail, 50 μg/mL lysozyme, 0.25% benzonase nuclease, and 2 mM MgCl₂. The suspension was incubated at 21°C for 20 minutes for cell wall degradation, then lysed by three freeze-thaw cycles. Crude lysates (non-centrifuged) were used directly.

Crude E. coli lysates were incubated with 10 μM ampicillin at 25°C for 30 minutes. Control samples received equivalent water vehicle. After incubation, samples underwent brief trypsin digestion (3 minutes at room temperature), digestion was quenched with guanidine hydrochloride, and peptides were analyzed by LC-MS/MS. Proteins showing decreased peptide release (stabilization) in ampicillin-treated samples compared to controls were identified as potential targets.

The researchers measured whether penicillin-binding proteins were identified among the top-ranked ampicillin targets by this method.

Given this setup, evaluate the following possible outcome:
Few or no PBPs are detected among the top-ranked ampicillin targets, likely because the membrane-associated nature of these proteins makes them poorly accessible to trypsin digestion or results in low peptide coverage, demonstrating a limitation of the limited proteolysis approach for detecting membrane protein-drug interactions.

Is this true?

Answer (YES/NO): NO